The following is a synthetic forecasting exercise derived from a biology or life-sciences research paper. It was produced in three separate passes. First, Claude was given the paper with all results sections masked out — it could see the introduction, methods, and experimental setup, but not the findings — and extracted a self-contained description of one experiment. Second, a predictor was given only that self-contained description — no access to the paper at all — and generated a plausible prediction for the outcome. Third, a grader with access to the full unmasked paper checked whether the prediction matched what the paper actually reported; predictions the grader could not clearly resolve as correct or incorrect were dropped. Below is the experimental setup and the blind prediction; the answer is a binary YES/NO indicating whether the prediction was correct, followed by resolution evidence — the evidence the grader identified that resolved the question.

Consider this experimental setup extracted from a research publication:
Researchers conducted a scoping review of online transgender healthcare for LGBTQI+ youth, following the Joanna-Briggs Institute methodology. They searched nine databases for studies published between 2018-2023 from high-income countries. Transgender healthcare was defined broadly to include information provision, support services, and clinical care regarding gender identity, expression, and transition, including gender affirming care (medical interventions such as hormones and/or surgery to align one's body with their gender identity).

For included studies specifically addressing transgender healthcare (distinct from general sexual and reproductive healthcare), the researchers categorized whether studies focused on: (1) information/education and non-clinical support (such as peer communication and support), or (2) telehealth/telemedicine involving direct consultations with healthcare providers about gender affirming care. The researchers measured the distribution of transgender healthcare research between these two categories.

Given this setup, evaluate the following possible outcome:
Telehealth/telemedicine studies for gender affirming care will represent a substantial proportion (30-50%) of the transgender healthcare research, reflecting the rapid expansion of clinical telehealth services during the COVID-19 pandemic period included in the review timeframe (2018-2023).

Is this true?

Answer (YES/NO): YES